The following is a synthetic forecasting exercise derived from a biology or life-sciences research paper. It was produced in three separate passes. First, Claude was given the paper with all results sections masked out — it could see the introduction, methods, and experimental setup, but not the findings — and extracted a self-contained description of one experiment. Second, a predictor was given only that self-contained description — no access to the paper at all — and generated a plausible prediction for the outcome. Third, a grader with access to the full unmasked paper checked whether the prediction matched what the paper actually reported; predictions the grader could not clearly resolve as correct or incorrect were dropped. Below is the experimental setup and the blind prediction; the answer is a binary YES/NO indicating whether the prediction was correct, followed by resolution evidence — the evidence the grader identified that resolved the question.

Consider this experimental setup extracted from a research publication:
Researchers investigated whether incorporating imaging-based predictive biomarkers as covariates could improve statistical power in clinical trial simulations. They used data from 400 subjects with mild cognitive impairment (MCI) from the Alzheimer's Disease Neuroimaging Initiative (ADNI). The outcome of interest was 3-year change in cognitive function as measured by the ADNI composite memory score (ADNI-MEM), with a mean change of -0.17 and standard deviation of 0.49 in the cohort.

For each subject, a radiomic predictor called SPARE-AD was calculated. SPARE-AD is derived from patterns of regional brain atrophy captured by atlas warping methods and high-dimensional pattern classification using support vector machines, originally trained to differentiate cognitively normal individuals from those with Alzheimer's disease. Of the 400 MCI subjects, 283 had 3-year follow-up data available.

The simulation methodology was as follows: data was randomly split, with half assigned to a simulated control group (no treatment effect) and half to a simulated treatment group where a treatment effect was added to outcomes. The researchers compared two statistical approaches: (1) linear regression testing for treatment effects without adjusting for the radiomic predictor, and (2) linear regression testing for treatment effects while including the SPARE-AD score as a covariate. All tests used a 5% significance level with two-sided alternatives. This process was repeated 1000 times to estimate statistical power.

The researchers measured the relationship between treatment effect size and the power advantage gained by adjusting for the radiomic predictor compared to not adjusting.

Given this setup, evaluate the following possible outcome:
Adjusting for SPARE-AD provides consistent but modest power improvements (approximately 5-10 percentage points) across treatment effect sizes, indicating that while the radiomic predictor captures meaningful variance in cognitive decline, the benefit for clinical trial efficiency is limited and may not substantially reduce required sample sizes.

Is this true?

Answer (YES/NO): NO